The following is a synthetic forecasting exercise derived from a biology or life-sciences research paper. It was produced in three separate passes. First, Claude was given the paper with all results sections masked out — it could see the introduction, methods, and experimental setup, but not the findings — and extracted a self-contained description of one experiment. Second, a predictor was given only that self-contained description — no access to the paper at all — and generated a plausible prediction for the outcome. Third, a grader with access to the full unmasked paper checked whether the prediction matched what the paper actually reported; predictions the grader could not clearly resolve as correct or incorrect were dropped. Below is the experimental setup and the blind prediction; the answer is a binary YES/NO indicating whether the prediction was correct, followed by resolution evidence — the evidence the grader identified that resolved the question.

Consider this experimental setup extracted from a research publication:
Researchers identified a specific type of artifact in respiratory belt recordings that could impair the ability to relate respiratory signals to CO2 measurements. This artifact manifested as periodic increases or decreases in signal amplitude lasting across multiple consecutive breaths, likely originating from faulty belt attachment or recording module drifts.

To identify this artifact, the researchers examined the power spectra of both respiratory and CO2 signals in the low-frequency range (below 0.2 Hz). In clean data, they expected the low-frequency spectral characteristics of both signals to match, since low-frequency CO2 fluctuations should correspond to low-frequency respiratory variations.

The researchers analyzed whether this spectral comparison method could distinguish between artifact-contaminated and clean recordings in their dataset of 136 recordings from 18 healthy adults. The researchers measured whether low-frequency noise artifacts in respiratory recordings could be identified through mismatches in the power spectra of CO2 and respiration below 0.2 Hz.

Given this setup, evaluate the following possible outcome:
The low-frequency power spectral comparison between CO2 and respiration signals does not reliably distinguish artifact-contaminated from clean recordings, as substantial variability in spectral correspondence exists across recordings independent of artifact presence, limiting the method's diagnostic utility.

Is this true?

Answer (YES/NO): NO